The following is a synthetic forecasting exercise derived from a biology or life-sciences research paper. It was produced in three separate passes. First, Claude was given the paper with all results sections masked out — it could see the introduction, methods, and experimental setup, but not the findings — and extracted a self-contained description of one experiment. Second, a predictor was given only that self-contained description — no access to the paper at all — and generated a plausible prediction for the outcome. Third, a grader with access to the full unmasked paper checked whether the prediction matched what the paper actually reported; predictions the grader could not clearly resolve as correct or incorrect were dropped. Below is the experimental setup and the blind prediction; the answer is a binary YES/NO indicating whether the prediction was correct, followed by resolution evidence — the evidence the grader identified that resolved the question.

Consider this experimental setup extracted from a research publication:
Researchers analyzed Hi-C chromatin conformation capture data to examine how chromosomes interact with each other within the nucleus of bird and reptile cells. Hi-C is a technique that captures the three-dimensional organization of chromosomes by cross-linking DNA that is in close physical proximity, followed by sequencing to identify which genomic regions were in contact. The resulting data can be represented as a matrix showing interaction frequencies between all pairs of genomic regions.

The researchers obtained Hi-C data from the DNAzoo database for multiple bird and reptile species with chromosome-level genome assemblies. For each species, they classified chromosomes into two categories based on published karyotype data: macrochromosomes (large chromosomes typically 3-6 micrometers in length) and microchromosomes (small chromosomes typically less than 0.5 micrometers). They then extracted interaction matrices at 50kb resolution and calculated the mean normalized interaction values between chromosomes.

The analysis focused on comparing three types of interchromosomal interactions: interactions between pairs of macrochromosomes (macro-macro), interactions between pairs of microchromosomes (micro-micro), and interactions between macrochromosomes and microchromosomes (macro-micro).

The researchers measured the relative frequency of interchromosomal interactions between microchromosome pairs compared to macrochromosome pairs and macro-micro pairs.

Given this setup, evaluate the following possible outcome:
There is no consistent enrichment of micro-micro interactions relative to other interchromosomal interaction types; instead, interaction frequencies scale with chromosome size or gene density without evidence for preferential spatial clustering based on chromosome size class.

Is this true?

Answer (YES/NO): NO